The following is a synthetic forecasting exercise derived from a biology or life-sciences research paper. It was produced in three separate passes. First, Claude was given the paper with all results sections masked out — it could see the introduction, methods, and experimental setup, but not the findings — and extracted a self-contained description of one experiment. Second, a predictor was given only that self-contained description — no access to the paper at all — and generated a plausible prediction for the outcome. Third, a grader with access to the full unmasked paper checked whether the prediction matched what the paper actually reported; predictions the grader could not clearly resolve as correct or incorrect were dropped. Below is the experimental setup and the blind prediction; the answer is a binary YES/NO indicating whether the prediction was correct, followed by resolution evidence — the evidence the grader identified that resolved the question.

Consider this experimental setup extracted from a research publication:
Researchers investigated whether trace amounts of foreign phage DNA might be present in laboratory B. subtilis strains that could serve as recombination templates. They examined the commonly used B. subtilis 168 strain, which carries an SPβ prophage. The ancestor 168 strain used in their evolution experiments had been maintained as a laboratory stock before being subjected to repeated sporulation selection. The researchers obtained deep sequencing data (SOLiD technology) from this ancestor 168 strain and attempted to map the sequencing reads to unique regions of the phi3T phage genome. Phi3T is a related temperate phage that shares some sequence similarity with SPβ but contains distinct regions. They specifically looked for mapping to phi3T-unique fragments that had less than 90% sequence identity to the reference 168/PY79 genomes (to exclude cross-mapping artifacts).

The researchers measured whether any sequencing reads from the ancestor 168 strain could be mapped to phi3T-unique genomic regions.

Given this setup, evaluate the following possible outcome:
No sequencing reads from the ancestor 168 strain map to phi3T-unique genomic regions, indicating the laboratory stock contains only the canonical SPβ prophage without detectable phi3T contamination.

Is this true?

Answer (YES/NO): NO